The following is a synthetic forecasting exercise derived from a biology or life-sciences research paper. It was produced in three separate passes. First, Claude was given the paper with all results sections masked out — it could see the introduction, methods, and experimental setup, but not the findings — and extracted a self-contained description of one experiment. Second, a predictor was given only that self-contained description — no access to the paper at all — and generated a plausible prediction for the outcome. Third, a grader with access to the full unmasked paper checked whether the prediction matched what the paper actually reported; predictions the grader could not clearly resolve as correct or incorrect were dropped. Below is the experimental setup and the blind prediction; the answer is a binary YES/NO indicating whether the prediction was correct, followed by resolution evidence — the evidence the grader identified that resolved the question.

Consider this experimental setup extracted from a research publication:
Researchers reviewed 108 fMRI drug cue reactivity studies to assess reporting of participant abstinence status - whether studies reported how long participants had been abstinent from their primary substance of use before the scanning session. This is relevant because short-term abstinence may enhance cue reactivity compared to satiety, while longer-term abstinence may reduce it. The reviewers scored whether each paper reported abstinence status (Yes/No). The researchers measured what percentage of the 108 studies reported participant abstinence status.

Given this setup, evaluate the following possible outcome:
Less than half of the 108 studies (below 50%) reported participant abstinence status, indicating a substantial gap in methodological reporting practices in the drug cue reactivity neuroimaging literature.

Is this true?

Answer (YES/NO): NO